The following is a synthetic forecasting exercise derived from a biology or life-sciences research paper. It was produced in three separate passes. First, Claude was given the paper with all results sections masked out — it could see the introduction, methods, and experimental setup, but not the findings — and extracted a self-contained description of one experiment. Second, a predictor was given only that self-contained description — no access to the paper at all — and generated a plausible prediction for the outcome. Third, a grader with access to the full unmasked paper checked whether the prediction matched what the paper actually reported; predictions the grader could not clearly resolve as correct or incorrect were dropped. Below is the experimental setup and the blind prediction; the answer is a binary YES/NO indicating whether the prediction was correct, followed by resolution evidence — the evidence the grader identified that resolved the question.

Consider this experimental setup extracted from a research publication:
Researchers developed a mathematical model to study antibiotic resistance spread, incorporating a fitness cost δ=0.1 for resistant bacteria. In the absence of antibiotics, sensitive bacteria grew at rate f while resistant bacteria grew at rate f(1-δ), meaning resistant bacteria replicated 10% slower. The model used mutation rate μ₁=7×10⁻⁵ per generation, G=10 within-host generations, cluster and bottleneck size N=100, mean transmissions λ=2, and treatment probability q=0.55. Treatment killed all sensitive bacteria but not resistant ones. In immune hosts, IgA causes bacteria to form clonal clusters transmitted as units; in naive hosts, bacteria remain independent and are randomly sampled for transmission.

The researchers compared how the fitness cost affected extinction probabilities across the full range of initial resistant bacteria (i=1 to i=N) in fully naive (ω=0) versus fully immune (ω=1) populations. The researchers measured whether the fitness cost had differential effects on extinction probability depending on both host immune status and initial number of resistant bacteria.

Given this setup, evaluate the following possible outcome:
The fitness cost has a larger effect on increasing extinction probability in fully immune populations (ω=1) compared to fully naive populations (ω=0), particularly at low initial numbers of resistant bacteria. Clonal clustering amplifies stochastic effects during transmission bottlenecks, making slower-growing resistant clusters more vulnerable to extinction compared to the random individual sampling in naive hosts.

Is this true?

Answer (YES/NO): NO